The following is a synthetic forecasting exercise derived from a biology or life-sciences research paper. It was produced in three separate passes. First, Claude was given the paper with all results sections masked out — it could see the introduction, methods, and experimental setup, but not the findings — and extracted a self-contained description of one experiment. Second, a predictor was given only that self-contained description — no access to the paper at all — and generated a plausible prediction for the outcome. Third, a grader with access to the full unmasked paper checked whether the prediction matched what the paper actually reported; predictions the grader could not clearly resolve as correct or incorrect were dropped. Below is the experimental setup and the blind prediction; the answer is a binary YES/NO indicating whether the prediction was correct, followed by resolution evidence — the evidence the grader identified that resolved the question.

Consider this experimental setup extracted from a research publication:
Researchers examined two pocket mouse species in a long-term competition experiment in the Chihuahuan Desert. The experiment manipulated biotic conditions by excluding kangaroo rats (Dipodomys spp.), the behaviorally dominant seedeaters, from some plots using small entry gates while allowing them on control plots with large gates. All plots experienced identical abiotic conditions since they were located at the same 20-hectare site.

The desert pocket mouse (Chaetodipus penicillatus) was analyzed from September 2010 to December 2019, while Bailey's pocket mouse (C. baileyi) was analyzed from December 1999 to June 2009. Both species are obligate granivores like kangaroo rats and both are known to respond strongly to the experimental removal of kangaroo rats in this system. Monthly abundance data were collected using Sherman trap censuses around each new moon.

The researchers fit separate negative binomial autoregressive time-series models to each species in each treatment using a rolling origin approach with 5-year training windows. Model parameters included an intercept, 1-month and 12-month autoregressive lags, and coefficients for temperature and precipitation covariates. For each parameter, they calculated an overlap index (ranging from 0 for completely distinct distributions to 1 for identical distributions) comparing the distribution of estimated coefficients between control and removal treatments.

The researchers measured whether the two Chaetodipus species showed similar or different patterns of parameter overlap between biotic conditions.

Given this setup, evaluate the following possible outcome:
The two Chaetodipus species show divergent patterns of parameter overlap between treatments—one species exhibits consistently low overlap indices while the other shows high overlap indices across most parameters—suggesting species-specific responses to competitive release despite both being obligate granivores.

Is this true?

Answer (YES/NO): NO